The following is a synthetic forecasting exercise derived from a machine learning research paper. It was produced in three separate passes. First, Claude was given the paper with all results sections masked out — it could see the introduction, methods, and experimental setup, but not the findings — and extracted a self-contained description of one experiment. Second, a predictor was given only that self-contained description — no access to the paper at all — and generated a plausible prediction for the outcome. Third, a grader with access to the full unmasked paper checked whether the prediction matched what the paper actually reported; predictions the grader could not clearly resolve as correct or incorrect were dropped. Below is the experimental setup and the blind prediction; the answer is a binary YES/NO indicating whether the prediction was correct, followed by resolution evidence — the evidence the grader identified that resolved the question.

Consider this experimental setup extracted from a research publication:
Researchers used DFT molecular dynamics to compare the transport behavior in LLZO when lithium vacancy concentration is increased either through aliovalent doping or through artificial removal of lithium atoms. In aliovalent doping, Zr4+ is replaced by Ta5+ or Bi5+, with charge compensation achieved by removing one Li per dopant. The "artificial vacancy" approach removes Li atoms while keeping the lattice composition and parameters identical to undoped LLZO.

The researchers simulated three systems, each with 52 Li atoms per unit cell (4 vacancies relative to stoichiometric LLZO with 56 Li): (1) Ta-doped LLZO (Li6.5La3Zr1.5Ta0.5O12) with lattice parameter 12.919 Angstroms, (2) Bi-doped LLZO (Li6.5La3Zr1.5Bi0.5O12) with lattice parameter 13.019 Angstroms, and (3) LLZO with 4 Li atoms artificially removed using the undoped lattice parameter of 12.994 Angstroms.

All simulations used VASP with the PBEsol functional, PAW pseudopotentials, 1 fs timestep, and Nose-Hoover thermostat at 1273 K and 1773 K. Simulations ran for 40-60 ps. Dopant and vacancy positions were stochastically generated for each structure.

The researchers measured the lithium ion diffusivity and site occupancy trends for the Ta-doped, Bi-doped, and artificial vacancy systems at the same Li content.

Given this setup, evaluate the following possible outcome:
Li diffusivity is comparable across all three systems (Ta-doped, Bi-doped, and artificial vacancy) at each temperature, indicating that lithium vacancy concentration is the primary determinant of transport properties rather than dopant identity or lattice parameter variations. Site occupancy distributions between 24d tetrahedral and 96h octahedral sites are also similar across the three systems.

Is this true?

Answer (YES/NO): YES